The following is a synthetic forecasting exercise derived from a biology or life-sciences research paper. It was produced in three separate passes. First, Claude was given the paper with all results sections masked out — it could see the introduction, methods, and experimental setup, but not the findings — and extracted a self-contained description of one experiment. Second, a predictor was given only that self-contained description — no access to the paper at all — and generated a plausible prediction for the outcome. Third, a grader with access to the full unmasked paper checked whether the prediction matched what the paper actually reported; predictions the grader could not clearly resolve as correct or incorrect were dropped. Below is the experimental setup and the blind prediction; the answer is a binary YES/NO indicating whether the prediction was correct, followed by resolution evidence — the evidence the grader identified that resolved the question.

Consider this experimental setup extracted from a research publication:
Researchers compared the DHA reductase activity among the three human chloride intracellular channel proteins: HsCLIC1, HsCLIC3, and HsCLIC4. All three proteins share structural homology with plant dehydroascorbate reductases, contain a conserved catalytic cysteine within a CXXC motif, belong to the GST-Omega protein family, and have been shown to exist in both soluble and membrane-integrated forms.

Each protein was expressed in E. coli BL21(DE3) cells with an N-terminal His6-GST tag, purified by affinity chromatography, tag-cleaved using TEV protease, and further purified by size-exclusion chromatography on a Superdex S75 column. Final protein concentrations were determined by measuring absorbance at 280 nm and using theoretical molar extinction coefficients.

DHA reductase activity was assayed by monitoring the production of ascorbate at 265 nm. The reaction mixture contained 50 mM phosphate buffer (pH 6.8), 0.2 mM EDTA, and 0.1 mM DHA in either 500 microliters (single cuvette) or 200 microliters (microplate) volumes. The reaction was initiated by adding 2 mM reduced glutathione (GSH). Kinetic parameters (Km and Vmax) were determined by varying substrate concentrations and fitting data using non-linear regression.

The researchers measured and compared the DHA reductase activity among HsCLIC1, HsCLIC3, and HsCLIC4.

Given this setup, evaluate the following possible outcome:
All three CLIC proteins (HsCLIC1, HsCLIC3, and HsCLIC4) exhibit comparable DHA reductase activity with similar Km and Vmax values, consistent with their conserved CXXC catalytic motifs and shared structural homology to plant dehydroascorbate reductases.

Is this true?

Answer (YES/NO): NO